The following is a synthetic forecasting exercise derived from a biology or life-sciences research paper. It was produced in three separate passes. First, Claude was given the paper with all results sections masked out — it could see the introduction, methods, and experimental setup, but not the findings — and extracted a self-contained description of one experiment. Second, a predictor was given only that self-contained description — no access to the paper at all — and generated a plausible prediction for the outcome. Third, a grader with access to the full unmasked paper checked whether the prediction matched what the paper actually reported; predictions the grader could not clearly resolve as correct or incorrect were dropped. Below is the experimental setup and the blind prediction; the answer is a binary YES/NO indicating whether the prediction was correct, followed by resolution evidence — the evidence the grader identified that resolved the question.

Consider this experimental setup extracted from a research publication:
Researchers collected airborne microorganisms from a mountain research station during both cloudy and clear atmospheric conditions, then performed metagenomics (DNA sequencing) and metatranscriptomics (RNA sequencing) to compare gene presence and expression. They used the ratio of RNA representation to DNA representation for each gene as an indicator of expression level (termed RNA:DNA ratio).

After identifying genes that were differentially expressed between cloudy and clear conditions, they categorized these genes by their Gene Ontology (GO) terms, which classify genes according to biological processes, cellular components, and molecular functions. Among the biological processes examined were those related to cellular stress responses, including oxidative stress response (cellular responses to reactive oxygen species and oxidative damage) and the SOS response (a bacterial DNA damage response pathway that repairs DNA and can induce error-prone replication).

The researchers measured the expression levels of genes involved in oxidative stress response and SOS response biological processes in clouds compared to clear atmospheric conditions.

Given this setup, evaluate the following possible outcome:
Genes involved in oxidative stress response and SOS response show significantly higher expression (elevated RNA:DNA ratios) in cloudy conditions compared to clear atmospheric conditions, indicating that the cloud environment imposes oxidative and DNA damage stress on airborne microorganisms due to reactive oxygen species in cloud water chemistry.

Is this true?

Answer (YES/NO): NO